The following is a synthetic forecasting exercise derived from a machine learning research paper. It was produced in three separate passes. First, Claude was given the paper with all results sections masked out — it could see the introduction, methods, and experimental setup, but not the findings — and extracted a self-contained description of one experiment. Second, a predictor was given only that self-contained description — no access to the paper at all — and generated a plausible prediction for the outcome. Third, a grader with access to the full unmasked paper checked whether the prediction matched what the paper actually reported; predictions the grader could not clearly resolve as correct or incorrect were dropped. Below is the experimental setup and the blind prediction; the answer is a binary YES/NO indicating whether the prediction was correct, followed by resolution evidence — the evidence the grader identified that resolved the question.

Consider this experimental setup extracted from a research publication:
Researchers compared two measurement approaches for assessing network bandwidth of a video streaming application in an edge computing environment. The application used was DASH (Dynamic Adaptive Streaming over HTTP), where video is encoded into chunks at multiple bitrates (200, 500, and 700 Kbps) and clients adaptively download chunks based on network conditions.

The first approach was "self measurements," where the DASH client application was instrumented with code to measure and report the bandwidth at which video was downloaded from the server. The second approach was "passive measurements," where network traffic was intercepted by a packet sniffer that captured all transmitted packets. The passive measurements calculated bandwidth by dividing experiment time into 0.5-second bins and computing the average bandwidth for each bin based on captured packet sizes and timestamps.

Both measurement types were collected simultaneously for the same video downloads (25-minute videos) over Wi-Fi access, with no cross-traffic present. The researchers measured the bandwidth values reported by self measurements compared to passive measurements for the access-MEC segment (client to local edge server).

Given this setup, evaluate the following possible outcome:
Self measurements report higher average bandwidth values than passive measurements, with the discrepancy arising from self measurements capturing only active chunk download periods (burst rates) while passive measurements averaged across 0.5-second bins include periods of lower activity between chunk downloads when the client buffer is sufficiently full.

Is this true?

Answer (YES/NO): YES